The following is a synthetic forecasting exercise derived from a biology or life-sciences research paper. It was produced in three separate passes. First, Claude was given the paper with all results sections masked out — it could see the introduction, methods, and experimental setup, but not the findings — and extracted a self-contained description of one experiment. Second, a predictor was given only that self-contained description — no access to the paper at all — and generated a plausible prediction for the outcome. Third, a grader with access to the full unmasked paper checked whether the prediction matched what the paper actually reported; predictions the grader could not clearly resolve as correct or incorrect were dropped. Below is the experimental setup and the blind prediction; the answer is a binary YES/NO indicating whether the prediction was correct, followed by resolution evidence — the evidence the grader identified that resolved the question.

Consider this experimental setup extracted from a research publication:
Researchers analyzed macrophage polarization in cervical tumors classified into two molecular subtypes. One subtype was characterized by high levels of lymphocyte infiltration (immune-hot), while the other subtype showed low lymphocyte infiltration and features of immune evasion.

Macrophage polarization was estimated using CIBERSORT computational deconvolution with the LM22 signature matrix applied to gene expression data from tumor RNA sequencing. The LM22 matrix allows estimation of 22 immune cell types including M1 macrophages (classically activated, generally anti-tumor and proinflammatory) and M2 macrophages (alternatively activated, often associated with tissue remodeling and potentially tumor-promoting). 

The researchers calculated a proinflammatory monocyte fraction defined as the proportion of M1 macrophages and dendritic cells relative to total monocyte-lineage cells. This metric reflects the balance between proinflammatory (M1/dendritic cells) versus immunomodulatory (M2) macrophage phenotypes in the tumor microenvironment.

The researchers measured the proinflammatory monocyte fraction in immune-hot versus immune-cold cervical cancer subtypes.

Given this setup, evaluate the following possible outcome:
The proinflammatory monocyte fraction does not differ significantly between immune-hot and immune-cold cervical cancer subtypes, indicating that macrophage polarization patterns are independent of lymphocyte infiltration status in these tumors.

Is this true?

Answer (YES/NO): NO